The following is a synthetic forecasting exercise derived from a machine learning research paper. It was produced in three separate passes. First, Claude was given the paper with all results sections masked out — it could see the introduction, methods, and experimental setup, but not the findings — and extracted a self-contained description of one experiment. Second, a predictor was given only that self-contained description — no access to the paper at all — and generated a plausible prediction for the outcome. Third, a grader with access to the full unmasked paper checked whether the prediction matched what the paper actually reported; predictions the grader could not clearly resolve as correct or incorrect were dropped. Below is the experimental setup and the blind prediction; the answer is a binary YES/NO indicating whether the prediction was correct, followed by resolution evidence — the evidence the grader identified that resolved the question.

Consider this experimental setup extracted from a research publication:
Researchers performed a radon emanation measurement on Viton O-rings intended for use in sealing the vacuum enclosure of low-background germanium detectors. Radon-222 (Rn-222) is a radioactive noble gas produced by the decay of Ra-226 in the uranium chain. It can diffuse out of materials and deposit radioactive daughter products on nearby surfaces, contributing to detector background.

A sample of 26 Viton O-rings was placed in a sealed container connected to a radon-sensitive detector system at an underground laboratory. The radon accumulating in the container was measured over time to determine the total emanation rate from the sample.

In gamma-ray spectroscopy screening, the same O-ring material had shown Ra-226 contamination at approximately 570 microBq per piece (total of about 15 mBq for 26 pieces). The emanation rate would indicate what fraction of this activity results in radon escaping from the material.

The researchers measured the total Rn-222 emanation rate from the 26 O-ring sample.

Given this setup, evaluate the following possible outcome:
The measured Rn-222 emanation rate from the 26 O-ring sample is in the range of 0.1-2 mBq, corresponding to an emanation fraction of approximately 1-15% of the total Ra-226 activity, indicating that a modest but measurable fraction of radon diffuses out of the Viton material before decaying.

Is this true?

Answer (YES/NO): YES